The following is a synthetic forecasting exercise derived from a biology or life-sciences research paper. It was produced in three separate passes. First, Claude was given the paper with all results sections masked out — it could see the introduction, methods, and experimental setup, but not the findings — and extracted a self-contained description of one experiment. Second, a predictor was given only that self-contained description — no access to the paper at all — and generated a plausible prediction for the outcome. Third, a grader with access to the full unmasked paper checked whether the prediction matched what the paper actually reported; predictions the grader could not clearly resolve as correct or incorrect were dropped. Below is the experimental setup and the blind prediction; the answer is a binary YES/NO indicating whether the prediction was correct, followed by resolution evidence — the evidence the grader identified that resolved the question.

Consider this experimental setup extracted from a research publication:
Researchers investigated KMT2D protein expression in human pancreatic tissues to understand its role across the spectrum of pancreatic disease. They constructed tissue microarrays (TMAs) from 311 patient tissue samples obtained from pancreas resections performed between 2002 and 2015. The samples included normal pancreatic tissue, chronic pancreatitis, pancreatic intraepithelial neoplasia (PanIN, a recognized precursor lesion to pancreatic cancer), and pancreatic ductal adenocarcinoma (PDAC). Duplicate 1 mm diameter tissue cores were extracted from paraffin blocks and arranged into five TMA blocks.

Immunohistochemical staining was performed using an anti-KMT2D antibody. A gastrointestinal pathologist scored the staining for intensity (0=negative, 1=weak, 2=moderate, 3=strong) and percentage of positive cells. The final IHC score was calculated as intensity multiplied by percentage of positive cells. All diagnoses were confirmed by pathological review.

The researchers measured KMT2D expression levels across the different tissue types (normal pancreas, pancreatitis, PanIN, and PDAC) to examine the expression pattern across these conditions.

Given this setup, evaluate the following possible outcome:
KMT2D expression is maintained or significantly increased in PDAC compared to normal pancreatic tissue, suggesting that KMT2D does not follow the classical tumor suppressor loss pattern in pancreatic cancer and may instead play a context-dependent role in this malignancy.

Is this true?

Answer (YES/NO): NO